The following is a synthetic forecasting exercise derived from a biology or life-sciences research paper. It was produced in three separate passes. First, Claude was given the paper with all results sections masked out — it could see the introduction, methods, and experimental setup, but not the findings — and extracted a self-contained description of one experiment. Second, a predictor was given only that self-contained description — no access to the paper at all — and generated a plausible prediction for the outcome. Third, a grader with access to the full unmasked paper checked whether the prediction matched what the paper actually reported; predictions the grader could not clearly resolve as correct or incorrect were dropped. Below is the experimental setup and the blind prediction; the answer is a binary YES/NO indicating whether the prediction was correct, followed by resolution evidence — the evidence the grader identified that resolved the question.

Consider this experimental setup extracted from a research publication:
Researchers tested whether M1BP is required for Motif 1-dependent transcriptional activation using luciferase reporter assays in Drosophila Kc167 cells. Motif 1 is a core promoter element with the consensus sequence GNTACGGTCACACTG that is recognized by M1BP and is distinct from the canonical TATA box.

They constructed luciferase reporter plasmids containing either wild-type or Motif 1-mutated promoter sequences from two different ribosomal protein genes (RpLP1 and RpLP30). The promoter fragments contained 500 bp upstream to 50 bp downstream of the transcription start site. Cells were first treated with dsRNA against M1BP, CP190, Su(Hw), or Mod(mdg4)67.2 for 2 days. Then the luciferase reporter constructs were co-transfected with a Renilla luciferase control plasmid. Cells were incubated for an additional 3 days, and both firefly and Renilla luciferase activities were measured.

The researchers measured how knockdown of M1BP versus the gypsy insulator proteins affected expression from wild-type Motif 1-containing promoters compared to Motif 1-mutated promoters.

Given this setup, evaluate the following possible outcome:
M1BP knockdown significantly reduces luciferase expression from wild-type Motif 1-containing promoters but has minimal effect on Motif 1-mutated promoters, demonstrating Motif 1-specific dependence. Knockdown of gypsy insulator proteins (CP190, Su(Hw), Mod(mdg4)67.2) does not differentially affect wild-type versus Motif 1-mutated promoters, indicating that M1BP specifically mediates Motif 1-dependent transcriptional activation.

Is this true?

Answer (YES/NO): NO